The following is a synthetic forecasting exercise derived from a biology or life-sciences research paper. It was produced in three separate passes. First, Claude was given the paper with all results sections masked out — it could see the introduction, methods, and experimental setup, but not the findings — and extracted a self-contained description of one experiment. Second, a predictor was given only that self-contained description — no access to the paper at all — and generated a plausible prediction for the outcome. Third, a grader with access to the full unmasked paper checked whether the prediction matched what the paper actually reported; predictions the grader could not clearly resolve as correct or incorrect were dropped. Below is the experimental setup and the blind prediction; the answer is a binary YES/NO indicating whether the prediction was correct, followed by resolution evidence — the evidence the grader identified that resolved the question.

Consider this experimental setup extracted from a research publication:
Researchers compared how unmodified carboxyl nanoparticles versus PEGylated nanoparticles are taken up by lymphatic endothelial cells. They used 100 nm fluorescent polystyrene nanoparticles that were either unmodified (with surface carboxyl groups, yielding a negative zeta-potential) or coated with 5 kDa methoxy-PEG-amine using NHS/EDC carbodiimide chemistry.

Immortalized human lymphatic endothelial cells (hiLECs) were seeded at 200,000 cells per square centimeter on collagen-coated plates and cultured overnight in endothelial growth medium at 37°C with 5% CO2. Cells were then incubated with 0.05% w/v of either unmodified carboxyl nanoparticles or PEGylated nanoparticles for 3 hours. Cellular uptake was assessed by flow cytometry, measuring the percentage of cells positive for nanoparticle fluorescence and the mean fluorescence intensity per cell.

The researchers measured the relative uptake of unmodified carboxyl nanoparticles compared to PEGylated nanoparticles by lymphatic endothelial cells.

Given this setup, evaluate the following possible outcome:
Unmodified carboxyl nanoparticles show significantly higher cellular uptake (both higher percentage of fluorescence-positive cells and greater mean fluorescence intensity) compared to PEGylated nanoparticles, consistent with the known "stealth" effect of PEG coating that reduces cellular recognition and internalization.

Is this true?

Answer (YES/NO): NO